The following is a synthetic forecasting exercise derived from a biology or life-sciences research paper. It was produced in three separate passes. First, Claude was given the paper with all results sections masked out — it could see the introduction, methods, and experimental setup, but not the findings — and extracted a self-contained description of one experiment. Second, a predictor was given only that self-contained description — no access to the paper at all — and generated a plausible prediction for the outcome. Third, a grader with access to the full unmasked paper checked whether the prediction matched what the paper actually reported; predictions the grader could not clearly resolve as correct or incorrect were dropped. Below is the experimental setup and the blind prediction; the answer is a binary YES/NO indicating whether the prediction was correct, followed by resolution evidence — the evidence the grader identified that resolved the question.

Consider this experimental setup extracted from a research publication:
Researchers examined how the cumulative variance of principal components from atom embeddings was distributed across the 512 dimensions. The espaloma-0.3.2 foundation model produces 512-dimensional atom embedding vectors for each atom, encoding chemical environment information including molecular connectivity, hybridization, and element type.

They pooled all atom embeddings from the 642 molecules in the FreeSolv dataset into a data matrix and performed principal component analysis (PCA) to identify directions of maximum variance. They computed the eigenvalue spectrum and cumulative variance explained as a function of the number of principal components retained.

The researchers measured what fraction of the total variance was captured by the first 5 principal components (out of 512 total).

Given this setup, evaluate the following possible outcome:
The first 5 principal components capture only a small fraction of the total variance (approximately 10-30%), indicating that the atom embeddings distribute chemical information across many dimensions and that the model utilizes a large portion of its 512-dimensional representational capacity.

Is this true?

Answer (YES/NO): NO